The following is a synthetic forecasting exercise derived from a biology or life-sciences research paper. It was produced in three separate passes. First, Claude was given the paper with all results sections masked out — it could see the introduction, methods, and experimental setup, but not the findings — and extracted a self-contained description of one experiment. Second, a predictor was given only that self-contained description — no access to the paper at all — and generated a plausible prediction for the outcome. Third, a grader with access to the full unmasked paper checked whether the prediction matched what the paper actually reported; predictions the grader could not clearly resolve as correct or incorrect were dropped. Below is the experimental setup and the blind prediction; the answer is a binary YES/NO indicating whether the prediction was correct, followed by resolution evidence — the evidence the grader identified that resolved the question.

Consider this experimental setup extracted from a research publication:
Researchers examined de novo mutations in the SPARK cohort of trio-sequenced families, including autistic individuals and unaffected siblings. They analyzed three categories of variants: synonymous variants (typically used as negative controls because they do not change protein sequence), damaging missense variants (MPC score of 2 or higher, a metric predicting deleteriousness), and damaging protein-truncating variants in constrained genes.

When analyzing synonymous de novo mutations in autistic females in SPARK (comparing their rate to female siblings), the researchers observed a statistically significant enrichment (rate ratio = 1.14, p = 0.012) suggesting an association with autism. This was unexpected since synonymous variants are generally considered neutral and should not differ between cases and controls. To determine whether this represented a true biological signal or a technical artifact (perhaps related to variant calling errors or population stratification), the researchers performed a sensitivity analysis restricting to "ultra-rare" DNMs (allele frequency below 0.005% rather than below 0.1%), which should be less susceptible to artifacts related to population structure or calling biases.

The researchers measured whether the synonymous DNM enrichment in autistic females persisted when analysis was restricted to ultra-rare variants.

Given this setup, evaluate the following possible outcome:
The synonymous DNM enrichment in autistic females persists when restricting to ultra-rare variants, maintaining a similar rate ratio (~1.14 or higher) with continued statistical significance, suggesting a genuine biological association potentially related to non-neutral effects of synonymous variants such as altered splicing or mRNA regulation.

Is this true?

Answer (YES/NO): NO